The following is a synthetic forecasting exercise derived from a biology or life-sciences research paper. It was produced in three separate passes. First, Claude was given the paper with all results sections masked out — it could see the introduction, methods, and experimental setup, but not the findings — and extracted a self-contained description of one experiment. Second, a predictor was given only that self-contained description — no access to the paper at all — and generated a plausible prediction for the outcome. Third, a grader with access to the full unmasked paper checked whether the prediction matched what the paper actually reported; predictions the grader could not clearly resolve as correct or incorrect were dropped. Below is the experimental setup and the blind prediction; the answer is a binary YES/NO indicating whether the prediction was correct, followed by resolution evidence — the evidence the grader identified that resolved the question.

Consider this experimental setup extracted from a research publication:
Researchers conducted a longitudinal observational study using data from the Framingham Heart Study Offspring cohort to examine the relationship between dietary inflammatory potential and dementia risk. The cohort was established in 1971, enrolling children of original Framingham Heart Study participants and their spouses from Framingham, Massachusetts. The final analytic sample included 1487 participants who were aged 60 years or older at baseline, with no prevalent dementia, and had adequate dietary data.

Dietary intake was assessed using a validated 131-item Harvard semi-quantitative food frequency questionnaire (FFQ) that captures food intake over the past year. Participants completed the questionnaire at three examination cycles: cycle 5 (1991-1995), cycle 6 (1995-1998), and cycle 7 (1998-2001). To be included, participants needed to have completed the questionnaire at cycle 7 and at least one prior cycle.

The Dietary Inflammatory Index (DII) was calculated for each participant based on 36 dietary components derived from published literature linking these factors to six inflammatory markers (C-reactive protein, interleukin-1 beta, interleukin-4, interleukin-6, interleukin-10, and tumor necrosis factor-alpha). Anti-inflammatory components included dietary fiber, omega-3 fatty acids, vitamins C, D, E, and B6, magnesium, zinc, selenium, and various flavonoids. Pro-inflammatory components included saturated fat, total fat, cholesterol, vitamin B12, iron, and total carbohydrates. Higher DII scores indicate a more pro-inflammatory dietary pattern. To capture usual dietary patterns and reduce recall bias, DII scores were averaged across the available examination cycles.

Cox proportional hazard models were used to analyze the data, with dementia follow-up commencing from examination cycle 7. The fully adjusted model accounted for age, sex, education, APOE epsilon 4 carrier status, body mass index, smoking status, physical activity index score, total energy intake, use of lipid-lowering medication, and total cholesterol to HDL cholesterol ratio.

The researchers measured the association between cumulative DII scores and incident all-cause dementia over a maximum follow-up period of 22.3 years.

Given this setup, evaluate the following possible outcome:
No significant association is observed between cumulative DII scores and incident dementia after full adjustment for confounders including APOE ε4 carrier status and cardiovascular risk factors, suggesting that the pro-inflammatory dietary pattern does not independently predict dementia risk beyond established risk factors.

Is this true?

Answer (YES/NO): NO